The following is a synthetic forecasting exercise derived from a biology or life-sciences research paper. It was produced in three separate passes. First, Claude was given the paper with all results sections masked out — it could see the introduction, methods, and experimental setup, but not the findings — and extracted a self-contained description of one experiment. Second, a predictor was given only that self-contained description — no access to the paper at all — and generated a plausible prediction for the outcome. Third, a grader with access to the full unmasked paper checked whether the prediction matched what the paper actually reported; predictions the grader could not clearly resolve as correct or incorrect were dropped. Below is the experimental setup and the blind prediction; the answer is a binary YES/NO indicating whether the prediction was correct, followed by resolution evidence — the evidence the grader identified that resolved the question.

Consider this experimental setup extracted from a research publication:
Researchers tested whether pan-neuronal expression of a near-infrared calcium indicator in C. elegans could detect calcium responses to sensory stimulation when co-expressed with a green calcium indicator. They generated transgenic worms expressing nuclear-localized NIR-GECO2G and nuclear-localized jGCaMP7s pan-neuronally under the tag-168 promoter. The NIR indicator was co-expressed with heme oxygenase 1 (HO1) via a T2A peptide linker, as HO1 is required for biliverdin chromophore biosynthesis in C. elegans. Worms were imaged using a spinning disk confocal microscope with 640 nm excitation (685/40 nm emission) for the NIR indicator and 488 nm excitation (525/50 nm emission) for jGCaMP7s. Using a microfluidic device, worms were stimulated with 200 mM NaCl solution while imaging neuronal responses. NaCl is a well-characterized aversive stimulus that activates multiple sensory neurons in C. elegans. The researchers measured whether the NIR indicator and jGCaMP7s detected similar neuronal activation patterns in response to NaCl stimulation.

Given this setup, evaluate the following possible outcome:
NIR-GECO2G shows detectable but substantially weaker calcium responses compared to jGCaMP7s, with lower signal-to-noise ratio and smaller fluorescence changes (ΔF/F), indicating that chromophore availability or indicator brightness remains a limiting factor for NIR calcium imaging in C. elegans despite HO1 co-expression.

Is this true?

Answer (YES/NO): NO